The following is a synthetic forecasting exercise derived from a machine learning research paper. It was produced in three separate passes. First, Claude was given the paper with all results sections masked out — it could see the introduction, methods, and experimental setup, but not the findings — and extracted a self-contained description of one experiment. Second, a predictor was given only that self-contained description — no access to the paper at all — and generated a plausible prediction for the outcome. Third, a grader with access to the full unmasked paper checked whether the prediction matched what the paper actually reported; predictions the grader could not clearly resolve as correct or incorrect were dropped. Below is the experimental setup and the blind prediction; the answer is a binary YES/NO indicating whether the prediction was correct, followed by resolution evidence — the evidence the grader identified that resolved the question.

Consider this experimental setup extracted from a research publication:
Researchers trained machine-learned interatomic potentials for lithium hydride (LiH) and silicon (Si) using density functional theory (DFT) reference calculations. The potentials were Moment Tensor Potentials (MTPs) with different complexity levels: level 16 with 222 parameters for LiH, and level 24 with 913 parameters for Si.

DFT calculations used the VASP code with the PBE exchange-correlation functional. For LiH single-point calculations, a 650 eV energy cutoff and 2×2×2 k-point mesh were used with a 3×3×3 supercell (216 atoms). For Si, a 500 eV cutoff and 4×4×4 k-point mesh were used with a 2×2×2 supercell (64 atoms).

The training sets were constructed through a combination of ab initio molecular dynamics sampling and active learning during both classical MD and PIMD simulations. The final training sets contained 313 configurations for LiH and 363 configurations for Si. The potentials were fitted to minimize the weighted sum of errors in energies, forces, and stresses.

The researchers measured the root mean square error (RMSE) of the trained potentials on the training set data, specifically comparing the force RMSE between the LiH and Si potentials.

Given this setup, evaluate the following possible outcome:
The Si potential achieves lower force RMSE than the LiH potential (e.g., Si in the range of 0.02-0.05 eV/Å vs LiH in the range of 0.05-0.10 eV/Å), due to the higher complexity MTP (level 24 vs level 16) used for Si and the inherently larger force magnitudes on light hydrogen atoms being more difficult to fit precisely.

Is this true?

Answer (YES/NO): NO